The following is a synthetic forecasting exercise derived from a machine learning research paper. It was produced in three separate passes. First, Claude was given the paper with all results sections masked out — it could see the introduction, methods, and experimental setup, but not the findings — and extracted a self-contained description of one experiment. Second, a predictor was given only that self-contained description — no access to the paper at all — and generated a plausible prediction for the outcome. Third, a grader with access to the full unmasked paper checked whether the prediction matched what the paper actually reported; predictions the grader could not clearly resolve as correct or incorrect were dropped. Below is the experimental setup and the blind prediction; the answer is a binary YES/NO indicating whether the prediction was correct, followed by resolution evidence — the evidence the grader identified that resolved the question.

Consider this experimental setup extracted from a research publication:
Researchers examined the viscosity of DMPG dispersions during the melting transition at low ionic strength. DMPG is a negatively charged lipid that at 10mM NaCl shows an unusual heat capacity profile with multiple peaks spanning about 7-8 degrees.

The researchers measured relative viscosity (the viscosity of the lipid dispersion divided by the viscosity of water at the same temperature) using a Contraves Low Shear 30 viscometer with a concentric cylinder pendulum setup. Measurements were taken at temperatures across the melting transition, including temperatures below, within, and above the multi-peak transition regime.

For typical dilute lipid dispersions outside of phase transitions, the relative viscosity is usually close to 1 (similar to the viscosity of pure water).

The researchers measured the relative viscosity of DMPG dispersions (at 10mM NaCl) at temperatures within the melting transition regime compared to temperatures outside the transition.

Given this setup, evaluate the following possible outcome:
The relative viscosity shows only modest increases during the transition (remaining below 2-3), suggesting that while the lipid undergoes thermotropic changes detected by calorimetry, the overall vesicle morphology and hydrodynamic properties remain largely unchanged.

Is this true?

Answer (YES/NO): NO